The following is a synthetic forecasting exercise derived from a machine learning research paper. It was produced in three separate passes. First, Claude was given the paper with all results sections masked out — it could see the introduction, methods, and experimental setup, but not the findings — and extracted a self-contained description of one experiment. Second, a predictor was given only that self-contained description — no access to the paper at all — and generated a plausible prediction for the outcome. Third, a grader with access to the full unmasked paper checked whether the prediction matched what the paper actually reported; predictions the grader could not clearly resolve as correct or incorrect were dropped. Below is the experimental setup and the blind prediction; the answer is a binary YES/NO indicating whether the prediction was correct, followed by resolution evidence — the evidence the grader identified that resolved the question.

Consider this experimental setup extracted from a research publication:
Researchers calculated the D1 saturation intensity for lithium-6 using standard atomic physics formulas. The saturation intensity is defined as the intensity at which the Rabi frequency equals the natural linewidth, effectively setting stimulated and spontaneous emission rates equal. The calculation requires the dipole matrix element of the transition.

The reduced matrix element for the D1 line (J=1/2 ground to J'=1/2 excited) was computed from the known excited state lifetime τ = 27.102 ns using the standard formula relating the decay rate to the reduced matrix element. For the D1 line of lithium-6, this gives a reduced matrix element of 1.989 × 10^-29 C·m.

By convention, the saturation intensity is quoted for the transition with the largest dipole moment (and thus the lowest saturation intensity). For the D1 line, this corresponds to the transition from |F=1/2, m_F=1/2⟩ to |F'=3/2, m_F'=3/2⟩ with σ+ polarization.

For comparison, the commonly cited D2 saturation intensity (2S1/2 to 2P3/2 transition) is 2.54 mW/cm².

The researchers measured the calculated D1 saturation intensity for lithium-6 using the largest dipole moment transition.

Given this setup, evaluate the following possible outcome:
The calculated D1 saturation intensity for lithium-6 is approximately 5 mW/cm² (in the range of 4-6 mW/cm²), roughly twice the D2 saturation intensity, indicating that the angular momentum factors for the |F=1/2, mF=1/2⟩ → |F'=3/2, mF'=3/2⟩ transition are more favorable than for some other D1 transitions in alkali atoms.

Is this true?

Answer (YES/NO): YES